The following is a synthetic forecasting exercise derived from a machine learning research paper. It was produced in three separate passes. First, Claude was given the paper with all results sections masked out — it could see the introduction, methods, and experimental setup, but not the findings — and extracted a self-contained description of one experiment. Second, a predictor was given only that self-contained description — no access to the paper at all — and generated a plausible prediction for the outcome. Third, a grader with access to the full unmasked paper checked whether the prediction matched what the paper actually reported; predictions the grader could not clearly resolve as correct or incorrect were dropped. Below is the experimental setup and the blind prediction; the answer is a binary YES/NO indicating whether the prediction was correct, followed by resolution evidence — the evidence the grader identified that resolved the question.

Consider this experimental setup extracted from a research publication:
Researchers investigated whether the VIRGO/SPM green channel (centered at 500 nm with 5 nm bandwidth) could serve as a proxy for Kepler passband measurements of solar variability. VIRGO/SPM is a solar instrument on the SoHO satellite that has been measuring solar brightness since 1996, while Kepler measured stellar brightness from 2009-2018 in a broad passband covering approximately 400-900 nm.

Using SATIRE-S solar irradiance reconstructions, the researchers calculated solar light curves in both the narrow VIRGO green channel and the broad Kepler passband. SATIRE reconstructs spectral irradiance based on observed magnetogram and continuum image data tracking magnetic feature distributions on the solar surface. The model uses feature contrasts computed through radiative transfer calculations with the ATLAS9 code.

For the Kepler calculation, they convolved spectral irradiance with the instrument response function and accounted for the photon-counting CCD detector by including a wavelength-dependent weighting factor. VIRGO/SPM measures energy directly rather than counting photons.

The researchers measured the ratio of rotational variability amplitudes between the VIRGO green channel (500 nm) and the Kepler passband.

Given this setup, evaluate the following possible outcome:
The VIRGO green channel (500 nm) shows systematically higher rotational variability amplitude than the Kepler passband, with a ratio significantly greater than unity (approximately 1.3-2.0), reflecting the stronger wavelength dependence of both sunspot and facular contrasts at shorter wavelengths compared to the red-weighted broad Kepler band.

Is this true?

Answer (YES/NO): NO